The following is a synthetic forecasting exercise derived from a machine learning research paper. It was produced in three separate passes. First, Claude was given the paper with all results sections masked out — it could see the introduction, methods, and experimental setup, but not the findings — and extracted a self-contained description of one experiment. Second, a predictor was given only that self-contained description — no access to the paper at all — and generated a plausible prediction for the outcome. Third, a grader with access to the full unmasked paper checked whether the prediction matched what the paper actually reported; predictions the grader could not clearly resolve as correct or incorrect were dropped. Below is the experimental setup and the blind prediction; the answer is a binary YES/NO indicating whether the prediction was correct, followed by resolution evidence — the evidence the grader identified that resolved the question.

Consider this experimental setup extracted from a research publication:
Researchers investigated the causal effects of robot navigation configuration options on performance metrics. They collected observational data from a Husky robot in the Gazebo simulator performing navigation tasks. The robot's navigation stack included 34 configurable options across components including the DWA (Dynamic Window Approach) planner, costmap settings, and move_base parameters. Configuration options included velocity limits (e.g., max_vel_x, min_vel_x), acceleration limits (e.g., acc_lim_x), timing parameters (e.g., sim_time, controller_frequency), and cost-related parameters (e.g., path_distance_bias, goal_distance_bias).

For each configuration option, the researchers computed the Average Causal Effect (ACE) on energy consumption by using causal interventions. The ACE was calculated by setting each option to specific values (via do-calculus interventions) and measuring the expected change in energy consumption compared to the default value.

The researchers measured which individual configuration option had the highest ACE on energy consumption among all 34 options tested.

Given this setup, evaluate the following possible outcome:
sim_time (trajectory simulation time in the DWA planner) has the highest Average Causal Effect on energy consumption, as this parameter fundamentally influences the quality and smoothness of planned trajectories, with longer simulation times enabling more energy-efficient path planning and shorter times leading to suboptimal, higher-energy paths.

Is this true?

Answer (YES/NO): NO